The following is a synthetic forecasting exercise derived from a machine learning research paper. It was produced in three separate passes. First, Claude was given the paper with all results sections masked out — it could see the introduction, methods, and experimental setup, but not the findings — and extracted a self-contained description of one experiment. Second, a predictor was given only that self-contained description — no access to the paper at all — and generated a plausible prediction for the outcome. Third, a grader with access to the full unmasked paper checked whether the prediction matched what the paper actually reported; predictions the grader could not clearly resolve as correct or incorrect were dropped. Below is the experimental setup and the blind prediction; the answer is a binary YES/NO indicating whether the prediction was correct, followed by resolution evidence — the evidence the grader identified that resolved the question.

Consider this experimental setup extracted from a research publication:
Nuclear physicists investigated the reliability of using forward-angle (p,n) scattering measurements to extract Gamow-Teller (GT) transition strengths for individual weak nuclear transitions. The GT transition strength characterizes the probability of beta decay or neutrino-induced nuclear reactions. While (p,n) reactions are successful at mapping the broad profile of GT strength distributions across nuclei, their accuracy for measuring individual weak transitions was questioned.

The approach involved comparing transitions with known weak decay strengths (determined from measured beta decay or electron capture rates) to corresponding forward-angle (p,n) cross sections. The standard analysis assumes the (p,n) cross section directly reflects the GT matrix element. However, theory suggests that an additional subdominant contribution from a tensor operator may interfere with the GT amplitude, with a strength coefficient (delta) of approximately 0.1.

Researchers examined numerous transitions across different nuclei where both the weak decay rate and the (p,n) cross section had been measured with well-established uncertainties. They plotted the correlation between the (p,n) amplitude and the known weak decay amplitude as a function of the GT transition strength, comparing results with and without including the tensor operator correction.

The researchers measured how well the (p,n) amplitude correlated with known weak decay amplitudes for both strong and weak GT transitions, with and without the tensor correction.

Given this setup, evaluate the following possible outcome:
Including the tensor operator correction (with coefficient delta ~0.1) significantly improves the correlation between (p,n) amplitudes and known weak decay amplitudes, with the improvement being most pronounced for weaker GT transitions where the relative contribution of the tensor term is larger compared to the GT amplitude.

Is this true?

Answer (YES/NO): YES